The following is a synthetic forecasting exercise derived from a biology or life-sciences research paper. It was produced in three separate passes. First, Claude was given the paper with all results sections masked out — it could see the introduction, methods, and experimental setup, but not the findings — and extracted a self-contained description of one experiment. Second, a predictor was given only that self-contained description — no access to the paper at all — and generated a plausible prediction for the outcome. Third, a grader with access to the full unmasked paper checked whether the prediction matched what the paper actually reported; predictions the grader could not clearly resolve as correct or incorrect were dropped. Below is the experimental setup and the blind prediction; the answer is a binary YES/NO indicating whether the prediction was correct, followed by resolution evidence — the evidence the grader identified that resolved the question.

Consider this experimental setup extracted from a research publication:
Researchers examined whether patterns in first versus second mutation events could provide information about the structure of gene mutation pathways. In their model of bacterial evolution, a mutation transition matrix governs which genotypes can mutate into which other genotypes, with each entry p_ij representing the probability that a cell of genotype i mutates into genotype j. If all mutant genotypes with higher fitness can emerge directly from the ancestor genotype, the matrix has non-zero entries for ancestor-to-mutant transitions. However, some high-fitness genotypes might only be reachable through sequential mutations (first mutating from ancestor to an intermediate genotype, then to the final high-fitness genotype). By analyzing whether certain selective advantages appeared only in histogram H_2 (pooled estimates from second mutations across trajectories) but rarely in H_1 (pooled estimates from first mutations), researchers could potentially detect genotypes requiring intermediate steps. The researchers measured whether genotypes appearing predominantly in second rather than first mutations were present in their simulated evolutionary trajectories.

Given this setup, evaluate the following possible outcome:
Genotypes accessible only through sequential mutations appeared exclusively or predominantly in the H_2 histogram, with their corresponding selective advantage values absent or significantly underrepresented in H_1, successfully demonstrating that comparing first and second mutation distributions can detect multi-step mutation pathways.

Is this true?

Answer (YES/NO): NO